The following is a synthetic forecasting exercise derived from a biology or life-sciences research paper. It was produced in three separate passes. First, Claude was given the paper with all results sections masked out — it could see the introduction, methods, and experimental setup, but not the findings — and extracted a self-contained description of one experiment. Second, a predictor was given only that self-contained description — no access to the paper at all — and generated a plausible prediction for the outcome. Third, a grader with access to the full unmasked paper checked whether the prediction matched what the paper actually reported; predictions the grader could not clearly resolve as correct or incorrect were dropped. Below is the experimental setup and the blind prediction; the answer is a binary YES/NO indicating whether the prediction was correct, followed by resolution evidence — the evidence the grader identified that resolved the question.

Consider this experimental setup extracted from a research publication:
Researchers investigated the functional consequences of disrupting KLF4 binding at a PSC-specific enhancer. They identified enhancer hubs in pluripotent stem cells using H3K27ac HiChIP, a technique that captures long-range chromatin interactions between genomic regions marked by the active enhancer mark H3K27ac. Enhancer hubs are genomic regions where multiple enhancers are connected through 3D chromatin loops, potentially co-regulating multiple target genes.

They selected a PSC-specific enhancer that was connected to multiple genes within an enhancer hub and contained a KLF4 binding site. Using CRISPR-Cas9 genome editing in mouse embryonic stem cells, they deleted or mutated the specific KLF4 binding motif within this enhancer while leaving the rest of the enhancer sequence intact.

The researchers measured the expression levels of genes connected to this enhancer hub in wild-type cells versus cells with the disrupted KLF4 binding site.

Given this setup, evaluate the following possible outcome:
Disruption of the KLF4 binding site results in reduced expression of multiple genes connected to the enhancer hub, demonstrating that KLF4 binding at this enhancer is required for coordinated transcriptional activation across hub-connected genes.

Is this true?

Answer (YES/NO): YES